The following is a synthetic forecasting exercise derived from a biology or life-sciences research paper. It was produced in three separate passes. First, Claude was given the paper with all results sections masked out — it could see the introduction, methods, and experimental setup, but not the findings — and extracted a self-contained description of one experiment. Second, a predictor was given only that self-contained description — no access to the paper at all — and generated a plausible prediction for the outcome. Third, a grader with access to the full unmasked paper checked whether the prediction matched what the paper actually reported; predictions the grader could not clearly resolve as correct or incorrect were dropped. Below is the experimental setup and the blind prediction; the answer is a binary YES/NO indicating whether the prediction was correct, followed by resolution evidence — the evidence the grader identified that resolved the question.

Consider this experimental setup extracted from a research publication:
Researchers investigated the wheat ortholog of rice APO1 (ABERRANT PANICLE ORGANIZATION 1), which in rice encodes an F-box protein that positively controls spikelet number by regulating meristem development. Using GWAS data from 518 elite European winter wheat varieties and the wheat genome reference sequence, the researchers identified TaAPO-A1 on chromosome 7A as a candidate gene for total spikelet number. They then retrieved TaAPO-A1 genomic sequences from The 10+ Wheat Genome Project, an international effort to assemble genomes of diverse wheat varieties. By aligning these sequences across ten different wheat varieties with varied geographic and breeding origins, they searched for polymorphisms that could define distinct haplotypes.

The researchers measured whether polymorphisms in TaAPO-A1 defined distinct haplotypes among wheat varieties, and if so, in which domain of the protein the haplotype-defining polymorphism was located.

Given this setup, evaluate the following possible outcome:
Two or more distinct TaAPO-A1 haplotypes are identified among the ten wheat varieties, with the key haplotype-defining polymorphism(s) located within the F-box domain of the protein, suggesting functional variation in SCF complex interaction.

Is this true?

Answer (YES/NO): YES